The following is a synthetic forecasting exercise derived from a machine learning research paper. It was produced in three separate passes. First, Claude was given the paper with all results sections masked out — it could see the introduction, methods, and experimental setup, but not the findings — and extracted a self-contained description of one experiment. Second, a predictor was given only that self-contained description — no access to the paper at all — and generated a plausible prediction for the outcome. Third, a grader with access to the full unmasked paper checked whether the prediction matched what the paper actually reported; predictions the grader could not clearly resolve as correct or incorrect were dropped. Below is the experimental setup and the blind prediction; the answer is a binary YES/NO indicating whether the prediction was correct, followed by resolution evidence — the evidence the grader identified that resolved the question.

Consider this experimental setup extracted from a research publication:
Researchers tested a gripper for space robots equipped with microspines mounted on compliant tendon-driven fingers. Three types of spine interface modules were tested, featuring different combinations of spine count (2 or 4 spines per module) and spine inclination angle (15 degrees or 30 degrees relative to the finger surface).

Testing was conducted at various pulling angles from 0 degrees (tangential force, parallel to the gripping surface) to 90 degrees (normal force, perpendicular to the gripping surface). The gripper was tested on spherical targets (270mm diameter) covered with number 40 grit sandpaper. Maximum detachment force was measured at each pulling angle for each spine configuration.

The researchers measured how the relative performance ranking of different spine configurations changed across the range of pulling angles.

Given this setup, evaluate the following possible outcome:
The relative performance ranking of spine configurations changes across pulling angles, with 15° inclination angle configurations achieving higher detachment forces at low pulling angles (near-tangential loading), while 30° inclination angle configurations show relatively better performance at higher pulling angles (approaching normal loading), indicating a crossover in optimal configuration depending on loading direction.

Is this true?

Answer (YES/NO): NO